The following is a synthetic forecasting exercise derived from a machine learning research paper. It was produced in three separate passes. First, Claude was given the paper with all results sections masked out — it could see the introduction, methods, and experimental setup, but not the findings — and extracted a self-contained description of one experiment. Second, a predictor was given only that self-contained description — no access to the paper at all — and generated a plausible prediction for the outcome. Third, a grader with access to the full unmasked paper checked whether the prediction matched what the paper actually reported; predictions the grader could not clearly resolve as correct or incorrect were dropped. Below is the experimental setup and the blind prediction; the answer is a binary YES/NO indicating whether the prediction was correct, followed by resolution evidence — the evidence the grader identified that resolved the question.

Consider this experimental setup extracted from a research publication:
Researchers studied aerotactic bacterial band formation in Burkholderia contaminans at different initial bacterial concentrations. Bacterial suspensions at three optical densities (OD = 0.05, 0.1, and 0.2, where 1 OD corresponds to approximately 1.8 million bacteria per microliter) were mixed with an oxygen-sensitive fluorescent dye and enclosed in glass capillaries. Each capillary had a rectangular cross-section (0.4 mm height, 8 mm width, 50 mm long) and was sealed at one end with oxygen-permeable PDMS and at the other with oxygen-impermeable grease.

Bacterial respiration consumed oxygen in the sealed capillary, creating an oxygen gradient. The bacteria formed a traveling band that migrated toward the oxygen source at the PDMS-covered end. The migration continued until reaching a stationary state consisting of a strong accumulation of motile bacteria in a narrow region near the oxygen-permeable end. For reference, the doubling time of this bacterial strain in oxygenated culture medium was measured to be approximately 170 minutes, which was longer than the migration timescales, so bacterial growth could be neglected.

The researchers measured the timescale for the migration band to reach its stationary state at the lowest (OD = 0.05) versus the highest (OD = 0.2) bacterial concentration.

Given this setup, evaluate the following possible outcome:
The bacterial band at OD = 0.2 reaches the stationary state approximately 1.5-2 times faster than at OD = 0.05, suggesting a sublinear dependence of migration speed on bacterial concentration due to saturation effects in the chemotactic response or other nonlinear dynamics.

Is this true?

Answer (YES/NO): NO